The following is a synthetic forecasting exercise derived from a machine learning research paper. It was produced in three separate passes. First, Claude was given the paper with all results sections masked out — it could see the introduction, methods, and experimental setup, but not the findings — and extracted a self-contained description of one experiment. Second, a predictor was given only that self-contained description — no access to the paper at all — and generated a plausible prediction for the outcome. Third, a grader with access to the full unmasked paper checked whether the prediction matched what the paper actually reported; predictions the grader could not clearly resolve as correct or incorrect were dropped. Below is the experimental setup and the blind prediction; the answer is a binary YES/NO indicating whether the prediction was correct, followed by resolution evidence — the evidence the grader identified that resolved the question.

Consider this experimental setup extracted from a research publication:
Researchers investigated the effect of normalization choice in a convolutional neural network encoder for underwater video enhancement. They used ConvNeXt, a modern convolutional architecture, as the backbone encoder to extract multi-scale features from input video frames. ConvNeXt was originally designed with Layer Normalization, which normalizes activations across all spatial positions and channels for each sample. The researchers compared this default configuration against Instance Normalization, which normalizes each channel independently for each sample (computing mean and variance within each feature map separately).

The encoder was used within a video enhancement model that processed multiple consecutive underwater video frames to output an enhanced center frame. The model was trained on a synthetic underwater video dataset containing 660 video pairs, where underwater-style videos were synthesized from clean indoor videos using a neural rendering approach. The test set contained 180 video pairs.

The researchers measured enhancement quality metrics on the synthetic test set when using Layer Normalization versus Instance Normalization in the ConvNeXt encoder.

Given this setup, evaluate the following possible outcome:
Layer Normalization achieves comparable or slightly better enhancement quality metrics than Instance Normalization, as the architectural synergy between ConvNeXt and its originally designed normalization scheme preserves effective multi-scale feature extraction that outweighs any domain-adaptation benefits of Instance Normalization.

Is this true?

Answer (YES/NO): NO